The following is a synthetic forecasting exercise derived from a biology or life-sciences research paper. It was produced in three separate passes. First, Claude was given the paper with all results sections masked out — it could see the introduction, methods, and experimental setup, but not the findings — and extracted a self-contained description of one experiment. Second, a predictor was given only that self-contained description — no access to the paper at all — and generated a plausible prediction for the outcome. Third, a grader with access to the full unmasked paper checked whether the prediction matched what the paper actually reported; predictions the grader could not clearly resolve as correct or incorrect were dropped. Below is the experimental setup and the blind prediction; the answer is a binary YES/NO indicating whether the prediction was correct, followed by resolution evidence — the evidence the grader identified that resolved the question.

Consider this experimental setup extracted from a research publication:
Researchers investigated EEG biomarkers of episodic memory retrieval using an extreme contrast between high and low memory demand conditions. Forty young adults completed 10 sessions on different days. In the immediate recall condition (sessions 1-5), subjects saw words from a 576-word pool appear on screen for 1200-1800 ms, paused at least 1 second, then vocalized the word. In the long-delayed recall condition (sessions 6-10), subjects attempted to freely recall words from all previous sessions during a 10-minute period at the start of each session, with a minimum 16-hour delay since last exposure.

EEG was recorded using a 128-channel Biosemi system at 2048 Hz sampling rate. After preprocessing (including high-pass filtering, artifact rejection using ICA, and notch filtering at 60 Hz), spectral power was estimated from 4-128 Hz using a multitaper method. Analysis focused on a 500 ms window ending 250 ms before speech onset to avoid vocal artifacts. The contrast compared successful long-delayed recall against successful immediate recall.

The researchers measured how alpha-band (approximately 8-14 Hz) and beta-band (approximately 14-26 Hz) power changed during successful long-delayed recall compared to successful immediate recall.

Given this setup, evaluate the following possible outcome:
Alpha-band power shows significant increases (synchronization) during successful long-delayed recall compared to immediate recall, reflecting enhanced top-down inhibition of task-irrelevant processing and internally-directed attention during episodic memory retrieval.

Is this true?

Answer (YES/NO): NO